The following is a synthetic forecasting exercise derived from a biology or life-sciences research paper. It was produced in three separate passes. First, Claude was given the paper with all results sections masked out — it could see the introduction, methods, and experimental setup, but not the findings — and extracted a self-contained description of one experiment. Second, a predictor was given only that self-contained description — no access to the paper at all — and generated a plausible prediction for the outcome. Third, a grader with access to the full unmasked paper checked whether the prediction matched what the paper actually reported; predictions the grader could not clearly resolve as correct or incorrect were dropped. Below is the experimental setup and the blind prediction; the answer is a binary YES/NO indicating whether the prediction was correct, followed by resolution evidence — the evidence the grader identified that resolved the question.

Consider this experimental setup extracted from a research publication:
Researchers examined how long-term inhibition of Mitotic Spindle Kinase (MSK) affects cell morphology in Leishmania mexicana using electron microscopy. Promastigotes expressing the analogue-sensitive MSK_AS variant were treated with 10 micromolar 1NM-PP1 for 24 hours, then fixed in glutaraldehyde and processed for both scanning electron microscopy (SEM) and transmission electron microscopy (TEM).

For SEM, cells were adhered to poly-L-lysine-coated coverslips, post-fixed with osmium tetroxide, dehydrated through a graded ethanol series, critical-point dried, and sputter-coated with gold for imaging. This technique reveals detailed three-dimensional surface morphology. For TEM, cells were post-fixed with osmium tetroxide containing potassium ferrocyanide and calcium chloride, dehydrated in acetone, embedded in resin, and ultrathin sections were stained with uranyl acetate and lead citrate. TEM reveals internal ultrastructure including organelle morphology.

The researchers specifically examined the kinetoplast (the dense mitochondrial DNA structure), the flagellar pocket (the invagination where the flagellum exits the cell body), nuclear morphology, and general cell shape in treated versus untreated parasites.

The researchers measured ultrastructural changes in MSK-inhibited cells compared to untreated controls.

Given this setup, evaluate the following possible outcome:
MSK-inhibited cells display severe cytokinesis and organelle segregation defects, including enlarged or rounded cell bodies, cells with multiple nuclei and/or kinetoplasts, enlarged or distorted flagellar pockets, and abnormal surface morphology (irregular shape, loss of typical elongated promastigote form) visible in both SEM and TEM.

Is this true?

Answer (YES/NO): NO